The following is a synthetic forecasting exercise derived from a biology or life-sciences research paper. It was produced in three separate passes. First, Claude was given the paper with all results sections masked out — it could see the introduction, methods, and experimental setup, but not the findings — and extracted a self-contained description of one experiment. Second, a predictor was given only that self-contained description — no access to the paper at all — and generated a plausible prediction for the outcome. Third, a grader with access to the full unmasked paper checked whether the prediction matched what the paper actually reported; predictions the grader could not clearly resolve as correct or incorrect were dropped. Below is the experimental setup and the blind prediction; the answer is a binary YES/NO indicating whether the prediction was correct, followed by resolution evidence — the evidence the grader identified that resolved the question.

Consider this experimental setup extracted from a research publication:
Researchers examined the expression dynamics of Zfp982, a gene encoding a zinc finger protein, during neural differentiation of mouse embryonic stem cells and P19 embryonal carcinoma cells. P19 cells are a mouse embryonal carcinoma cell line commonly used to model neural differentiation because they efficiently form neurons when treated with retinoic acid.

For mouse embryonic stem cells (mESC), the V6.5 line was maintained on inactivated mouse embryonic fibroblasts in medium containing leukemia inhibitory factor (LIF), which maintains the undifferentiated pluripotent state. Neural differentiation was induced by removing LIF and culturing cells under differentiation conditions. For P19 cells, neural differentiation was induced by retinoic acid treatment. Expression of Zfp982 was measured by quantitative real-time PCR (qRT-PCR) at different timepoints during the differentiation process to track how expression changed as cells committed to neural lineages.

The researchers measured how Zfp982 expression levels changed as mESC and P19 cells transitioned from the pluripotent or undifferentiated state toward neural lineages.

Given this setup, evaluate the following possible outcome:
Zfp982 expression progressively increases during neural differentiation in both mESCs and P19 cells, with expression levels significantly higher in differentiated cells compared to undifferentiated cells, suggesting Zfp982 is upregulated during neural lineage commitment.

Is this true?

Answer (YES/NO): NO